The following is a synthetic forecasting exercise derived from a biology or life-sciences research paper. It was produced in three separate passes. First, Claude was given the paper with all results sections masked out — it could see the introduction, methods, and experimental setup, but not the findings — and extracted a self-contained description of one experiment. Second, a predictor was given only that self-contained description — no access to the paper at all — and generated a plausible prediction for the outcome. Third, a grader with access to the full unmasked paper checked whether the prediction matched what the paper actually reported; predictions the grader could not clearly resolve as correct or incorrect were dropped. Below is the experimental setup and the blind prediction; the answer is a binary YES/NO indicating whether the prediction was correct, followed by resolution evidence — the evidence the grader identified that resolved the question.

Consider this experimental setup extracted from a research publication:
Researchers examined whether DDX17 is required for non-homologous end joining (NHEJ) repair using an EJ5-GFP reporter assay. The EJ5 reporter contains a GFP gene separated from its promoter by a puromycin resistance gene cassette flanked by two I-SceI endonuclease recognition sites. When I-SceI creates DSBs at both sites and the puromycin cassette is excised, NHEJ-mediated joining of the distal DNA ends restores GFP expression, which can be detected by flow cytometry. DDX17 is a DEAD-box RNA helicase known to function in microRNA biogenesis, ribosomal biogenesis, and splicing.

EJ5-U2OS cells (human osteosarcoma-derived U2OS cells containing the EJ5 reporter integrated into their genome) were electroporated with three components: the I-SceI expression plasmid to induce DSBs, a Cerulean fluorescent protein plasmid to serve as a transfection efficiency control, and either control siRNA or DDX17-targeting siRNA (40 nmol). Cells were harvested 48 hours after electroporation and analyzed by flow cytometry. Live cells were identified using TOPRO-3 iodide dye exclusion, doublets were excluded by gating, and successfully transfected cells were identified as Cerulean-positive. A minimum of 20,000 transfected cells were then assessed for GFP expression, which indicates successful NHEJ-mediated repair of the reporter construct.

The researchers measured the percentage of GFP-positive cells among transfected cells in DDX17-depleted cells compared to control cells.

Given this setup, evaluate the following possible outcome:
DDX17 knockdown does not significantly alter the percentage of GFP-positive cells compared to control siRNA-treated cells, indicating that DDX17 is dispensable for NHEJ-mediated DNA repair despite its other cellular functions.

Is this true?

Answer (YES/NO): NO